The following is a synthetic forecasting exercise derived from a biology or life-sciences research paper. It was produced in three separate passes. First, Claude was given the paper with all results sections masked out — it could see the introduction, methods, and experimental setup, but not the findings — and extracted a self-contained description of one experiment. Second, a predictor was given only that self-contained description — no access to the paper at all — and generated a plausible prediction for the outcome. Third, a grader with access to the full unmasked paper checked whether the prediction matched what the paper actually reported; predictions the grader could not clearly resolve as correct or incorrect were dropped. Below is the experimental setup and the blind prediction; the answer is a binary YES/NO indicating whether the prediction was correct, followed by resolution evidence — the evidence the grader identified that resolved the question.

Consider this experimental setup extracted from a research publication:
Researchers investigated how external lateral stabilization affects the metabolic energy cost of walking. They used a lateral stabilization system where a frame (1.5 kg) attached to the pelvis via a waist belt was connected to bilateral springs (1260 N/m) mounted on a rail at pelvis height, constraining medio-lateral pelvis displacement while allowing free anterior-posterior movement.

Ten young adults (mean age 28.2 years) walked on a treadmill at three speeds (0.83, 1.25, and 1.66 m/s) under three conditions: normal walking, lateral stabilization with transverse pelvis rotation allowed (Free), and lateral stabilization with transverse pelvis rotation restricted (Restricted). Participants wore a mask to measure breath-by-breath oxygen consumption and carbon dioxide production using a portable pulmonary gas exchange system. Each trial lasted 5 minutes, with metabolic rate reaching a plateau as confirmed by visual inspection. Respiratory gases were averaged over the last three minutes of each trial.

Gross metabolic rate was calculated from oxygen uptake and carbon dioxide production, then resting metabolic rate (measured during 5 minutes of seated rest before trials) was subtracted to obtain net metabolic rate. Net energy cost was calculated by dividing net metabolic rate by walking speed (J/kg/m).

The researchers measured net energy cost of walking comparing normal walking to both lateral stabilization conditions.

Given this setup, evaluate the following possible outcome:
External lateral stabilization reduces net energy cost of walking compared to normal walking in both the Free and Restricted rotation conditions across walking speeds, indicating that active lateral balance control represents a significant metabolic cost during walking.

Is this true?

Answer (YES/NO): NO